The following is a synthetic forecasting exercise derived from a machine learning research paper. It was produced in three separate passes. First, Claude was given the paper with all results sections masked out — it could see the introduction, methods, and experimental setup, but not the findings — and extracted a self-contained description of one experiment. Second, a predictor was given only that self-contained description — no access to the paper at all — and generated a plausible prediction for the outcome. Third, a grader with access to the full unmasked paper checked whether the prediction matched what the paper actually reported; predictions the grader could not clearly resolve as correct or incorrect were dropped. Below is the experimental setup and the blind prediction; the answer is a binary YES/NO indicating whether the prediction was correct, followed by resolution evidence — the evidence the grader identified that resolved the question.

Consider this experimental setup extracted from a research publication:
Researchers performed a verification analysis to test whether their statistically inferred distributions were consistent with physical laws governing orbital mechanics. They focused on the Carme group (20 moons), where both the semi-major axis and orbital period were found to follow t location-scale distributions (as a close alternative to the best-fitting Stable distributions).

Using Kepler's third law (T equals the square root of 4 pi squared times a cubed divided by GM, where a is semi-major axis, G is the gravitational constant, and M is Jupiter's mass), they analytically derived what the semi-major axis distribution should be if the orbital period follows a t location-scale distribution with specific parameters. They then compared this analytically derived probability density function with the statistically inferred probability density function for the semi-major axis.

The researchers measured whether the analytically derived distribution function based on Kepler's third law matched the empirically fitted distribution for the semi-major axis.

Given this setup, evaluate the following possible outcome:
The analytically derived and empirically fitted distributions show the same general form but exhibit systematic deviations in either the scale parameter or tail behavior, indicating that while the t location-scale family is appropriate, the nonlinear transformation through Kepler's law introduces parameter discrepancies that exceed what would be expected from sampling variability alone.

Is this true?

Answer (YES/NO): NO